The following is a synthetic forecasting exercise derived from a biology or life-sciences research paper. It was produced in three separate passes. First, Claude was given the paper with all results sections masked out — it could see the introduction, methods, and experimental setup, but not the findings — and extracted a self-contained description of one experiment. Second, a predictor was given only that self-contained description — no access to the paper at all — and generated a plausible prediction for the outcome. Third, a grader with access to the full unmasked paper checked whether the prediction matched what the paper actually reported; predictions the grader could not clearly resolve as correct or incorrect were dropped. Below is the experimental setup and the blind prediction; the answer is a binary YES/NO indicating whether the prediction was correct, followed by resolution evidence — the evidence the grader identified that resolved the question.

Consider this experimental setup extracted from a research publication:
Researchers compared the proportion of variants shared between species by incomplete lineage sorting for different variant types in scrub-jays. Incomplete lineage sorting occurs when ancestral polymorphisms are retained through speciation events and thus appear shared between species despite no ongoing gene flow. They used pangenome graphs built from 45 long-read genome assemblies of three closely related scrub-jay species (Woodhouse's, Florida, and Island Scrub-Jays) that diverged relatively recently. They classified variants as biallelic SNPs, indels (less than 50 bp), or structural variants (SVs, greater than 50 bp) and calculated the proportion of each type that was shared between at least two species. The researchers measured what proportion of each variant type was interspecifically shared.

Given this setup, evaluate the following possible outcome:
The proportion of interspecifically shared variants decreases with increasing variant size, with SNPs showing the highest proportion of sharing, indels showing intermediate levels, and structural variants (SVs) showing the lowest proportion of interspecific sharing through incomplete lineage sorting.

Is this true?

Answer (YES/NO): NO